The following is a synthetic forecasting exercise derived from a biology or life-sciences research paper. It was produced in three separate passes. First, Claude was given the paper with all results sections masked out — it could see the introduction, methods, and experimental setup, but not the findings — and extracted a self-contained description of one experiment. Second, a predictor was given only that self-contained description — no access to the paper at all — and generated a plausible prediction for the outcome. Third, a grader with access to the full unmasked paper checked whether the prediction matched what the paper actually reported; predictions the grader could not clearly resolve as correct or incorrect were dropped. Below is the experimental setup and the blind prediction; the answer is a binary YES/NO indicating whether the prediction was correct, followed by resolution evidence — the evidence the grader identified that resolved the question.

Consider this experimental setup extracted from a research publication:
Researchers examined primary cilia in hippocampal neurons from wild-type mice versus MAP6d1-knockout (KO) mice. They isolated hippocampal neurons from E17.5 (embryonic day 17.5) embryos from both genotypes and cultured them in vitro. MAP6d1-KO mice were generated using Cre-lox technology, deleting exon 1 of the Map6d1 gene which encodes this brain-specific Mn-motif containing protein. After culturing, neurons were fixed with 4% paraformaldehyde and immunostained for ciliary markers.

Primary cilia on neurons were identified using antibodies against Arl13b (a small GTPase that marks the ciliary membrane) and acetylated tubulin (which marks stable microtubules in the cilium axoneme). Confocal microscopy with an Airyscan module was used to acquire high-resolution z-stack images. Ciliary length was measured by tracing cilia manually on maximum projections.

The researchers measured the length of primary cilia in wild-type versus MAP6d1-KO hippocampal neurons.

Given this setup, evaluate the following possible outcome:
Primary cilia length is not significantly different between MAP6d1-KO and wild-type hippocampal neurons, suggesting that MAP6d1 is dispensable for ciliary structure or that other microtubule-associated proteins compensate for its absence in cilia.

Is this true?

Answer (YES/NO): NO